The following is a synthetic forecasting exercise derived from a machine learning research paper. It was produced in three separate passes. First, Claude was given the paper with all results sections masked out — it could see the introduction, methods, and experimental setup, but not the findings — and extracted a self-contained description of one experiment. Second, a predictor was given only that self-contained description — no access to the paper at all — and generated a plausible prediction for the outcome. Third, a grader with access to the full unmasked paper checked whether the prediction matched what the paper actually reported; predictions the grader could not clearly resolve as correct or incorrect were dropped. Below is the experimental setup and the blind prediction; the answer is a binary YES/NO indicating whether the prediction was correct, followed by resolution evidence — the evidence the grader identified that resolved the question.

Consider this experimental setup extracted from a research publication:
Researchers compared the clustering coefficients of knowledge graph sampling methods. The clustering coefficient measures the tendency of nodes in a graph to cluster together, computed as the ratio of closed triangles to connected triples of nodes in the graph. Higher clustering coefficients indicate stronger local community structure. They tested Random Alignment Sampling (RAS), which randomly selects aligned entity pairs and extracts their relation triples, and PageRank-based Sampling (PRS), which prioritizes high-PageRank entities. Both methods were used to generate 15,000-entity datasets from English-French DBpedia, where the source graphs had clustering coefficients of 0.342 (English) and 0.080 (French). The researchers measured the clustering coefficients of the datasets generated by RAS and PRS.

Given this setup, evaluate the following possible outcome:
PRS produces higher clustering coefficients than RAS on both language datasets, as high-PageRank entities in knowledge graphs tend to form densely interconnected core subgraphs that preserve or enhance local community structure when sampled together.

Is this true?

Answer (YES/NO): YES